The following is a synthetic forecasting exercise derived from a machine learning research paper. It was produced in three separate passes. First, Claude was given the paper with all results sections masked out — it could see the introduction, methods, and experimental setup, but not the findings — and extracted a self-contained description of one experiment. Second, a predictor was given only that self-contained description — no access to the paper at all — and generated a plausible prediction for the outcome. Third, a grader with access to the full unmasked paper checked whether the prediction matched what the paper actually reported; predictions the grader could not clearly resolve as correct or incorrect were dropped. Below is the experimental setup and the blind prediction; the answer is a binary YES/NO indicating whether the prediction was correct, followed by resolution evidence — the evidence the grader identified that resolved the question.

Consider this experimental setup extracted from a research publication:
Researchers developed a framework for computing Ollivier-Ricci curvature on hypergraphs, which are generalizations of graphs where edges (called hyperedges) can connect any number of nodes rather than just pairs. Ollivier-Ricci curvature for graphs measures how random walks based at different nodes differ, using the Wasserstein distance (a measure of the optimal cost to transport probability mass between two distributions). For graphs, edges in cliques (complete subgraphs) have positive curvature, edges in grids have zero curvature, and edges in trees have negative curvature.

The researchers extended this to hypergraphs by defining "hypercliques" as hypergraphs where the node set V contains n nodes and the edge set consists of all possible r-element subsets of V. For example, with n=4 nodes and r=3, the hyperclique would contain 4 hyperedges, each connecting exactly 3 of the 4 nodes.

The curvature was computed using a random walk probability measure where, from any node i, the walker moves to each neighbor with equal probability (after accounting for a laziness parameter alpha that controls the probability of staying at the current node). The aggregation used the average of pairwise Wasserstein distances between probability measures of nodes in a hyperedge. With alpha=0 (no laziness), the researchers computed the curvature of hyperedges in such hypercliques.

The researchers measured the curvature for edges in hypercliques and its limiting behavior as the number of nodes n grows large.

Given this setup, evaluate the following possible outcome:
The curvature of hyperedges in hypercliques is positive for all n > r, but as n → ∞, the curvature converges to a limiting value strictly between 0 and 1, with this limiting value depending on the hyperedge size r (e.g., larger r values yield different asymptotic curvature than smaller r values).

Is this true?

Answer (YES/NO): NO